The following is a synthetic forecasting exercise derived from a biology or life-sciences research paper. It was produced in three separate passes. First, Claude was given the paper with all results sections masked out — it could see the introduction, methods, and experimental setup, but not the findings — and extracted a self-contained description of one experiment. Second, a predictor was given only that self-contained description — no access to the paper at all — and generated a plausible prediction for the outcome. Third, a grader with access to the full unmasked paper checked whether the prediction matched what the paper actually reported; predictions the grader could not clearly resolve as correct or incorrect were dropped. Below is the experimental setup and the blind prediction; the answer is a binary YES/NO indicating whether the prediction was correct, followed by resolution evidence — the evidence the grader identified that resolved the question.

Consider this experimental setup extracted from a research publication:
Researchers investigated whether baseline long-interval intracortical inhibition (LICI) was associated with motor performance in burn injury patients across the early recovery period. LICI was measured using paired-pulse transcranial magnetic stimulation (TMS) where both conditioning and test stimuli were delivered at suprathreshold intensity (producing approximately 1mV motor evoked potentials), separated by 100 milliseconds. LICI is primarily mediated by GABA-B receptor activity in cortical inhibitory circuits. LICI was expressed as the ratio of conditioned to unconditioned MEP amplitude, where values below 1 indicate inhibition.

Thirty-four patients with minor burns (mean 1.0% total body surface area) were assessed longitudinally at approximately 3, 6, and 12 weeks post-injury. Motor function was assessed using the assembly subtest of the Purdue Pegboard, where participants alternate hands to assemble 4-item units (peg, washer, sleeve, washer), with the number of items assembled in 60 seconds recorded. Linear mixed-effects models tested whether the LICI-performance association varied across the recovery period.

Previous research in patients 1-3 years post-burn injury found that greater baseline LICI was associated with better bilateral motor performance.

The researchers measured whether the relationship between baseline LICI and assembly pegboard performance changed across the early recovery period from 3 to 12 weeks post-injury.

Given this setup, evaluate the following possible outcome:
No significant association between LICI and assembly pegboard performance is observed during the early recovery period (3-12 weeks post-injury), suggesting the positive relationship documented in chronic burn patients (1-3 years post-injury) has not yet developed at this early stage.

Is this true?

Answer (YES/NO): YES